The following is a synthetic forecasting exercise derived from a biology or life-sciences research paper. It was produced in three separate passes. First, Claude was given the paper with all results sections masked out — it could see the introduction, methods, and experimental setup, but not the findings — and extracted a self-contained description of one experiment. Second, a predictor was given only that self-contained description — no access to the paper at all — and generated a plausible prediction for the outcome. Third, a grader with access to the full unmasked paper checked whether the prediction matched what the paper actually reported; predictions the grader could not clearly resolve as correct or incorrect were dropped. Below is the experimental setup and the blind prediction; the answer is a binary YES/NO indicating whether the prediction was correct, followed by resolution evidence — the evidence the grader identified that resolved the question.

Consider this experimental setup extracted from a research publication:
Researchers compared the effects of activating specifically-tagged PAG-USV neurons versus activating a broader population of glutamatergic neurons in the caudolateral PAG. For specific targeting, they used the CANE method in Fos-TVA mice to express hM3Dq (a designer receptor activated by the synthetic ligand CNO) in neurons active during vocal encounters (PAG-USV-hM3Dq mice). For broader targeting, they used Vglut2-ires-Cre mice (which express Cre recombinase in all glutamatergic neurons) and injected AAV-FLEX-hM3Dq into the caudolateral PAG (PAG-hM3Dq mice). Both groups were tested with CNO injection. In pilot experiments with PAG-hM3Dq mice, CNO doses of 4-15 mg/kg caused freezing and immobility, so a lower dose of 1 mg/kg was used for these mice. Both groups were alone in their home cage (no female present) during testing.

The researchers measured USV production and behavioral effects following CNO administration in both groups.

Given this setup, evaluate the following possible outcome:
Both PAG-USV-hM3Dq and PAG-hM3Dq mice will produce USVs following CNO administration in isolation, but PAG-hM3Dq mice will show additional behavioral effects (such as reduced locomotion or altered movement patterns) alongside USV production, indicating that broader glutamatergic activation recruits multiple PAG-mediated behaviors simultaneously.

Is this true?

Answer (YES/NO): YES